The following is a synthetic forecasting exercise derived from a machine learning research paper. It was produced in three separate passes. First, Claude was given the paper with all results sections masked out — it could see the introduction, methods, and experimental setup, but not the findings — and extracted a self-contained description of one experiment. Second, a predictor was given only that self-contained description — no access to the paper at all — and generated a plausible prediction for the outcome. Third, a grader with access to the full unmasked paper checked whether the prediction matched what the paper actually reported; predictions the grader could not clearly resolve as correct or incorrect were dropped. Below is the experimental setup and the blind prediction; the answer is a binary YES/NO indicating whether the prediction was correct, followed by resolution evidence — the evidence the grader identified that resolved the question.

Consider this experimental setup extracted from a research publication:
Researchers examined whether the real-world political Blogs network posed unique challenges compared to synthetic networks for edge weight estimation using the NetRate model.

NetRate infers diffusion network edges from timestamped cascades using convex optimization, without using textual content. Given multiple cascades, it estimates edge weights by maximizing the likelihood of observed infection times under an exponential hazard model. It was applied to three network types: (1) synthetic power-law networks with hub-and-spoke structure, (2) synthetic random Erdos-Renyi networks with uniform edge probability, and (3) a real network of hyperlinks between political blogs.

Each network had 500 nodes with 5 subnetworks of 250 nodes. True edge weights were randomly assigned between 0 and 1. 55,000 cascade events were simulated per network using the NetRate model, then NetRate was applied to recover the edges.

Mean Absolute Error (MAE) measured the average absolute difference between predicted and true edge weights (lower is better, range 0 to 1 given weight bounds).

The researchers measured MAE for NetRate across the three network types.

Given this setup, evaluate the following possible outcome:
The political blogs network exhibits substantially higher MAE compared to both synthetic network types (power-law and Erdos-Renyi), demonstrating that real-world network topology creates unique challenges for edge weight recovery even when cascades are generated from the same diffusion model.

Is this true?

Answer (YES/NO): NO